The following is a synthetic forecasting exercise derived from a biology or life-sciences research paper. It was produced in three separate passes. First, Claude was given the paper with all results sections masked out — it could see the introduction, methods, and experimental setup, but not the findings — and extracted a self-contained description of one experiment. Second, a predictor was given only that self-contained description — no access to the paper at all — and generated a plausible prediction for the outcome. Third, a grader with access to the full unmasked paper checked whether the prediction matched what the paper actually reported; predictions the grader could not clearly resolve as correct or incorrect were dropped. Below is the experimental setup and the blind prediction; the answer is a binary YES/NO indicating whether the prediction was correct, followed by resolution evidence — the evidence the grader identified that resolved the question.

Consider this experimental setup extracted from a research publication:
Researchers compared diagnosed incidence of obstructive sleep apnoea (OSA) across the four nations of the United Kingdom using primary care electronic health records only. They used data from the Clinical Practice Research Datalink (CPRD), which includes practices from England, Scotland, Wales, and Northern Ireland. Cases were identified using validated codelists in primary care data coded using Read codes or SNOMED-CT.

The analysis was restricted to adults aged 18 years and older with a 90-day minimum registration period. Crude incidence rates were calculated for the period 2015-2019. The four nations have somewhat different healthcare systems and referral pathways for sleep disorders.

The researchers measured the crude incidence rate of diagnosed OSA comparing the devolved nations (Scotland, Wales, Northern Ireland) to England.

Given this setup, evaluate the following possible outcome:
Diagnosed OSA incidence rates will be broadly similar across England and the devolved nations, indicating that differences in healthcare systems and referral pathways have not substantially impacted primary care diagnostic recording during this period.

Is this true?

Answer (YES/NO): NO